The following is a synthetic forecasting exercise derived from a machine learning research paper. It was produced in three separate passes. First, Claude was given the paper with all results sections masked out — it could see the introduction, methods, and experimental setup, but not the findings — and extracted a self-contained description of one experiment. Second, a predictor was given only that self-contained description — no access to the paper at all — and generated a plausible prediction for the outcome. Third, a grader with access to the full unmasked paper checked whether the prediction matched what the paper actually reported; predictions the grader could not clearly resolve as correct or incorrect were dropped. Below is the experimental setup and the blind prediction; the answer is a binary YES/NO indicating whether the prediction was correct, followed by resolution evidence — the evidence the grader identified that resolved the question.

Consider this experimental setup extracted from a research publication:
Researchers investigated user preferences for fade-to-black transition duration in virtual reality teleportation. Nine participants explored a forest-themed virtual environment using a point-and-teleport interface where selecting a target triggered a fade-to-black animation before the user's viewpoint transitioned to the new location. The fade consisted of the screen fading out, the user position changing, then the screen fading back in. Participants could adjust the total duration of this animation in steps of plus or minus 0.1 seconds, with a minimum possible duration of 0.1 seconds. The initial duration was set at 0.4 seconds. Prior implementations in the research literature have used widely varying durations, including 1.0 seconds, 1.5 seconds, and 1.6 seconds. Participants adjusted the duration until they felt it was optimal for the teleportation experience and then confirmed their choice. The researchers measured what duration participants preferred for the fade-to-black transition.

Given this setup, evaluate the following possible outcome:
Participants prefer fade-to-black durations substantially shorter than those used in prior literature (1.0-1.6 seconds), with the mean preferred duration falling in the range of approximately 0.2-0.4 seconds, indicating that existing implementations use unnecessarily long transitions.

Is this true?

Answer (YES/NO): YES